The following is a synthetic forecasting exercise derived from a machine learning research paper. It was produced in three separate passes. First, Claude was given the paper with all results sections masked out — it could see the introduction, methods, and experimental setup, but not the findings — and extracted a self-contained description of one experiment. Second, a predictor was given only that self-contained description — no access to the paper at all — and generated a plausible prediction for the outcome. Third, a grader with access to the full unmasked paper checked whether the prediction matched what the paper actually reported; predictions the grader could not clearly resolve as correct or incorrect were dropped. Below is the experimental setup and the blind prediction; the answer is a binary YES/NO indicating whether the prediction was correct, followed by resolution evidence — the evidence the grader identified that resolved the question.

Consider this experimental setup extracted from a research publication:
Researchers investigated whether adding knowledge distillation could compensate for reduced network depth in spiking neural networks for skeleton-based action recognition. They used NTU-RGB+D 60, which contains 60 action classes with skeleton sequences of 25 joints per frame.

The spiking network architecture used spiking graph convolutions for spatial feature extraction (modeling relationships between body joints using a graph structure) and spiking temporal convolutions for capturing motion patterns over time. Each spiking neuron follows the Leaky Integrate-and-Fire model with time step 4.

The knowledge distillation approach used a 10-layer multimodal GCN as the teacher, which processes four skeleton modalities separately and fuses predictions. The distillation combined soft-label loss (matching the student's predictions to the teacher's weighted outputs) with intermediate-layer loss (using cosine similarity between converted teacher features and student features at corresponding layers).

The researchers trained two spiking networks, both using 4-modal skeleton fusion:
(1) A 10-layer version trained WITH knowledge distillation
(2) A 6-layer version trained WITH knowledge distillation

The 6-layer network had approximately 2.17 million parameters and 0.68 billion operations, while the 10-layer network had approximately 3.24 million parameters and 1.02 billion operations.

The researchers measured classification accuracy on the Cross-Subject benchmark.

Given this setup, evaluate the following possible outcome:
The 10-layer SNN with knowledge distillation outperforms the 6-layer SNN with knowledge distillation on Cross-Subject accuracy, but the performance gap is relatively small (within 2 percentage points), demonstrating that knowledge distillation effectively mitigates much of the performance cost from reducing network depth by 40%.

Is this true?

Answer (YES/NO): NO